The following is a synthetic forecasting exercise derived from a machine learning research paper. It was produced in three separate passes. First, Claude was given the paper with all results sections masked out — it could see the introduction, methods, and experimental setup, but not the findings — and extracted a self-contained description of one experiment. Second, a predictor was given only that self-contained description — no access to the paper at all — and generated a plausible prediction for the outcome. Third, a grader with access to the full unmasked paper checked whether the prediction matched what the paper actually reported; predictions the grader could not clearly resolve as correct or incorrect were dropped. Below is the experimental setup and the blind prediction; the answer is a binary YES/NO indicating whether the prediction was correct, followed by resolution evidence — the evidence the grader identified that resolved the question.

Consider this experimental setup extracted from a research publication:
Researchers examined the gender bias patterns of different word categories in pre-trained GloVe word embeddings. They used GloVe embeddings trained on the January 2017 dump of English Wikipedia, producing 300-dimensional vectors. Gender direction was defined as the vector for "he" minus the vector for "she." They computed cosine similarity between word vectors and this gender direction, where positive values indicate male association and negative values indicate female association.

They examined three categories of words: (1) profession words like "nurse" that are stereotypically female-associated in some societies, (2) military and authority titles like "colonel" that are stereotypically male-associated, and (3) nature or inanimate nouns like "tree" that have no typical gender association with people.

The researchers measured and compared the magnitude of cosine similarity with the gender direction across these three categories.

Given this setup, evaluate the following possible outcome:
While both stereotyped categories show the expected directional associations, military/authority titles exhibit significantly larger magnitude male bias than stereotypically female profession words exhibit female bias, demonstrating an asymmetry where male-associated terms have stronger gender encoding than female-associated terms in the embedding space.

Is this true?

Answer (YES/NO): NO